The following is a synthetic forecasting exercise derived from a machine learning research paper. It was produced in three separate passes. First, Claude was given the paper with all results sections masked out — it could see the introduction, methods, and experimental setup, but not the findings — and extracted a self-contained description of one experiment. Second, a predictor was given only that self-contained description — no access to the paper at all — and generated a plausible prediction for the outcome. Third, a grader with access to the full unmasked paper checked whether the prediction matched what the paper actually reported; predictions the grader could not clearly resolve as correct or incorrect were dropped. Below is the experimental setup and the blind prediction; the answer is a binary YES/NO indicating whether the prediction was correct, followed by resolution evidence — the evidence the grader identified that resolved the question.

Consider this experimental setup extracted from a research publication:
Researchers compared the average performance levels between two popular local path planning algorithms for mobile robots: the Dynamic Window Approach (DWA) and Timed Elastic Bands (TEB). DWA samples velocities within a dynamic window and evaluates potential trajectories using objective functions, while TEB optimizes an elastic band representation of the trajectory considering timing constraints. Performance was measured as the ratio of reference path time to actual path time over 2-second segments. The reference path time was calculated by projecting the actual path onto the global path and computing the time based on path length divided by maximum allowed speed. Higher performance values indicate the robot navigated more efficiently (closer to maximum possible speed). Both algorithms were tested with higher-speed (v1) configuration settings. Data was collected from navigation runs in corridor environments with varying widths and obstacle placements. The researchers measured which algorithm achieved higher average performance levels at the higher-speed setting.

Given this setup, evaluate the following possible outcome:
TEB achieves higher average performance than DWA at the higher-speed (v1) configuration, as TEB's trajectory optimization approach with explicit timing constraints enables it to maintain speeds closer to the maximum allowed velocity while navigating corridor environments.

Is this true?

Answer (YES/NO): YES